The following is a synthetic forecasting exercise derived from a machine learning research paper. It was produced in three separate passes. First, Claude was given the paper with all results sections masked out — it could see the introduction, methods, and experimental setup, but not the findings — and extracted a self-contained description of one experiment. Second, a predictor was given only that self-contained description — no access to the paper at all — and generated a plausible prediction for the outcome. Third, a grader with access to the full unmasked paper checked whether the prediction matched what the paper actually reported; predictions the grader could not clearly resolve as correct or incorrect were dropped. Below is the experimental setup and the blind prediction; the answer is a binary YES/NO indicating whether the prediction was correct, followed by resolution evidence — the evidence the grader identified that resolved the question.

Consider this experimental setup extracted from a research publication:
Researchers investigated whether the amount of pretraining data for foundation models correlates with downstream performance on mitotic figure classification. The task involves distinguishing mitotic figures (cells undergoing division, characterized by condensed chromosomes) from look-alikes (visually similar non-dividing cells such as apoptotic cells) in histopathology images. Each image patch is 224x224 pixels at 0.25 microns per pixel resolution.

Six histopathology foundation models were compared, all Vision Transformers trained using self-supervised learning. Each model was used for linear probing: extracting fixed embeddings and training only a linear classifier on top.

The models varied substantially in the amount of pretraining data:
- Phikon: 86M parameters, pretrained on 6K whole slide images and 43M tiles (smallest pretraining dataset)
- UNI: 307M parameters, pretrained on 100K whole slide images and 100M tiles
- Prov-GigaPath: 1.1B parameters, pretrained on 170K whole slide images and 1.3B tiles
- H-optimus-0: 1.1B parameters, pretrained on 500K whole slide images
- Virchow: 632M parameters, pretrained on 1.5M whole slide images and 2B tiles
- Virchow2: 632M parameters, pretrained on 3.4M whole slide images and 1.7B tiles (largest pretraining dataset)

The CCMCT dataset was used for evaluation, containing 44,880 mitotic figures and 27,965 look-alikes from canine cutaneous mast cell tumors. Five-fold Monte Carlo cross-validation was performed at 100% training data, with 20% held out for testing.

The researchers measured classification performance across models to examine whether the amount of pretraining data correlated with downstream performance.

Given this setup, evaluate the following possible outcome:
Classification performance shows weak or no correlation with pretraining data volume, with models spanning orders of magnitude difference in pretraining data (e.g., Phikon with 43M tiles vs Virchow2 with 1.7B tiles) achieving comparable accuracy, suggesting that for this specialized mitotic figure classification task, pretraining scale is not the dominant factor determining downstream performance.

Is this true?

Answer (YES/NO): YES